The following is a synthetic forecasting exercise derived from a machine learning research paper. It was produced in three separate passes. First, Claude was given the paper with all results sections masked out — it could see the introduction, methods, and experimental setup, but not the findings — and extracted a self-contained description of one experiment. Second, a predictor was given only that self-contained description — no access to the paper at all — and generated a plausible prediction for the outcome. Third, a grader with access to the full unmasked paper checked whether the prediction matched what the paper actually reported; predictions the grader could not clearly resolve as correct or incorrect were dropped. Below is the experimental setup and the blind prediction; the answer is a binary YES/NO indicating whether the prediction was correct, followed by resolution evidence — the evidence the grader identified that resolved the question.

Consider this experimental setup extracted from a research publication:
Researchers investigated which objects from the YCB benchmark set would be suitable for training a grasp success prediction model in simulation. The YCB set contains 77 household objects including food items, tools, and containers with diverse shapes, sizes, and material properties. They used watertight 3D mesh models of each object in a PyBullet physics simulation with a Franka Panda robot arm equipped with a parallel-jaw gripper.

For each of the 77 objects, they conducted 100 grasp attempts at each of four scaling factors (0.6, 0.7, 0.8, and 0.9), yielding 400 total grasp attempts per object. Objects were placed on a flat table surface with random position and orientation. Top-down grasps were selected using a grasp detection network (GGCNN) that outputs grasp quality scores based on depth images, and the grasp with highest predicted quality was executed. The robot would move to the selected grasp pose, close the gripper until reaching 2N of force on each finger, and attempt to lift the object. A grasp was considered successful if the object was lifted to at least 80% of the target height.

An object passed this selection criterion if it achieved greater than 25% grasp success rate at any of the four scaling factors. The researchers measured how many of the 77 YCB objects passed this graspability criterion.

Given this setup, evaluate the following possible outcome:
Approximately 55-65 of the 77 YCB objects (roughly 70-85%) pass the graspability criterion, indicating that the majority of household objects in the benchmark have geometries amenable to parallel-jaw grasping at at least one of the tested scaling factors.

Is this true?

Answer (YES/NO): NO